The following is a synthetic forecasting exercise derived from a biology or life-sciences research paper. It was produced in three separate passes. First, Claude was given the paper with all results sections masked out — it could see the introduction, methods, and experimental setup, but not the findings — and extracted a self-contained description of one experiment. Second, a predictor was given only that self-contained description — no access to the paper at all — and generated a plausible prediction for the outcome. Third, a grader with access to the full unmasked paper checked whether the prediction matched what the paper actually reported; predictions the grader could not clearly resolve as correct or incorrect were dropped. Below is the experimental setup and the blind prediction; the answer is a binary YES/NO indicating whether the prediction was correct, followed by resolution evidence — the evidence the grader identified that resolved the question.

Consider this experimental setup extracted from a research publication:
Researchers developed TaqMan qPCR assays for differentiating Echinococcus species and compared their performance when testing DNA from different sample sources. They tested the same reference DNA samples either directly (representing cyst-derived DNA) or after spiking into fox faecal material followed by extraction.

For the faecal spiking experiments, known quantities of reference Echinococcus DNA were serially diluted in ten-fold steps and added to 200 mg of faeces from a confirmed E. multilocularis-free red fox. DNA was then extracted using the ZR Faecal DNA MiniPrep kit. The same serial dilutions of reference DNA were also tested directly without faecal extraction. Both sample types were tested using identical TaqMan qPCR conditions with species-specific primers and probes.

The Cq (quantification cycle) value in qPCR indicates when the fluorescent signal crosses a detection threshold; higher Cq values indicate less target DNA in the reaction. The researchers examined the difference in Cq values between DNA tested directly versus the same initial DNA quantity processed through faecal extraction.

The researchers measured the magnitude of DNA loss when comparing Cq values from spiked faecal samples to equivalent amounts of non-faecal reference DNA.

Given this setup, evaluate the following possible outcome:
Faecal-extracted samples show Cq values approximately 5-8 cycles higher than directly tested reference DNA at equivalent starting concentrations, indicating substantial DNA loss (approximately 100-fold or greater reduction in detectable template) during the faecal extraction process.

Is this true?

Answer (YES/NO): YES